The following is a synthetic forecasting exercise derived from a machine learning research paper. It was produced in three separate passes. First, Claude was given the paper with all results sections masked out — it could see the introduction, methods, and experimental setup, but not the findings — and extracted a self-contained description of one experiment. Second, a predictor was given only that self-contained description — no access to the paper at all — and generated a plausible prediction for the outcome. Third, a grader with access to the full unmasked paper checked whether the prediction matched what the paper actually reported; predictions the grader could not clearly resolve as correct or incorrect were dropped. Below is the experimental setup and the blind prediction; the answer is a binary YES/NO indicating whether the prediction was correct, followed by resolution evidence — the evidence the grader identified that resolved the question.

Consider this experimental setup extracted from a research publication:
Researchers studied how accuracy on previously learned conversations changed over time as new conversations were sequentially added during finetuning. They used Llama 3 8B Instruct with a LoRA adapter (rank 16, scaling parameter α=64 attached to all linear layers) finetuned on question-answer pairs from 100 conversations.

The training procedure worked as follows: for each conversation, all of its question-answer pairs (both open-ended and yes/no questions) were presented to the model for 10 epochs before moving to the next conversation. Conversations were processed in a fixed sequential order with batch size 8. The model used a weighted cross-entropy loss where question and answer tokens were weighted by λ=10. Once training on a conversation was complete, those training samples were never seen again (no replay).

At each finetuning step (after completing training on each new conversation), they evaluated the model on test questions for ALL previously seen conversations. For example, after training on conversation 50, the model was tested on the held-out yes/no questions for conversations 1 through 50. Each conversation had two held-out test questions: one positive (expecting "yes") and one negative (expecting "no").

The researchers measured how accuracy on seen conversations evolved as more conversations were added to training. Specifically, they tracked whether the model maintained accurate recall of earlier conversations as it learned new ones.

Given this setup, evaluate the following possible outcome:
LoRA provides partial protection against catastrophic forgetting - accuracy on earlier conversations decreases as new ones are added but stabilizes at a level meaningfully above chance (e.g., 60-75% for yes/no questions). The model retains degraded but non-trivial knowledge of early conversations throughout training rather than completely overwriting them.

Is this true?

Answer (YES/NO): NO